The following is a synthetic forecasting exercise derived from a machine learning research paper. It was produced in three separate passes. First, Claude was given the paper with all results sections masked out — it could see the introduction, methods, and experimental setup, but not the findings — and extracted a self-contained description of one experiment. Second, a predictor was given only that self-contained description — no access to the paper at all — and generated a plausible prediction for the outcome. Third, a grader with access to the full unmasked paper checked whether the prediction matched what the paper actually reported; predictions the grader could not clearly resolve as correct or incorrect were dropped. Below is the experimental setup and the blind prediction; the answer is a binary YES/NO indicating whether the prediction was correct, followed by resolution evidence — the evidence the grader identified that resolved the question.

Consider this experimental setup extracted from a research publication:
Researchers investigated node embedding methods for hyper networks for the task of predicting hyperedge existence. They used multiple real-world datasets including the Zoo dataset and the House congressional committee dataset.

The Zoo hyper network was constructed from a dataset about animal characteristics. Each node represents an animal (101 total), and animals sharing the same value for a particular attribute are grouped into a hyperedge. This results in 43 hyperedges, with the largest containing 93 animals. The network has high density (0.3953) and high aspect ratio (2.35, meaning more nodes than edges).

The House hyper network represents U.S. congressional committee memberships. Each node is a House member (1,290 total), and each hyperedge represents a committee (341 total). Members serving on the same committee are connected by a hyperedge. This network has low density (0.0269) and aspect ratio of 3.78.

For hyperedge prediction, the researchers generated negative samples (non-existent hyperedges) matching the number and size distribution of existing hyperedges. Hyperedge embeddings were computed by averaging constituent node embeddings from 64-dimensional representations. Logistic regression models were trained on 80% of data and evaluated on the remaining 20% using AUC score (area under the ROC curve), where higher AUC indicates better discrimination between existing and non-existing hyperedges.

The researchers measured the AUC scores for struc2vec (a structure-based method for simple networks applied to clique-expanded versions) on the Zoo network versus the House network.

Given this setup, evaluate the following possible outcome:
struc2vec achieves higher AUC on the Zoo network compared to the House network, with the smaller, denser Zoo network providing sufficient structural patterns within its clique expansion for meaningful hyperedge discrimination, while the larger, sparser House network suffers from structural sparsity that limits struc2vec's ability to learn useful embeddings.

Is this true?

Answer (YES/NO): NO